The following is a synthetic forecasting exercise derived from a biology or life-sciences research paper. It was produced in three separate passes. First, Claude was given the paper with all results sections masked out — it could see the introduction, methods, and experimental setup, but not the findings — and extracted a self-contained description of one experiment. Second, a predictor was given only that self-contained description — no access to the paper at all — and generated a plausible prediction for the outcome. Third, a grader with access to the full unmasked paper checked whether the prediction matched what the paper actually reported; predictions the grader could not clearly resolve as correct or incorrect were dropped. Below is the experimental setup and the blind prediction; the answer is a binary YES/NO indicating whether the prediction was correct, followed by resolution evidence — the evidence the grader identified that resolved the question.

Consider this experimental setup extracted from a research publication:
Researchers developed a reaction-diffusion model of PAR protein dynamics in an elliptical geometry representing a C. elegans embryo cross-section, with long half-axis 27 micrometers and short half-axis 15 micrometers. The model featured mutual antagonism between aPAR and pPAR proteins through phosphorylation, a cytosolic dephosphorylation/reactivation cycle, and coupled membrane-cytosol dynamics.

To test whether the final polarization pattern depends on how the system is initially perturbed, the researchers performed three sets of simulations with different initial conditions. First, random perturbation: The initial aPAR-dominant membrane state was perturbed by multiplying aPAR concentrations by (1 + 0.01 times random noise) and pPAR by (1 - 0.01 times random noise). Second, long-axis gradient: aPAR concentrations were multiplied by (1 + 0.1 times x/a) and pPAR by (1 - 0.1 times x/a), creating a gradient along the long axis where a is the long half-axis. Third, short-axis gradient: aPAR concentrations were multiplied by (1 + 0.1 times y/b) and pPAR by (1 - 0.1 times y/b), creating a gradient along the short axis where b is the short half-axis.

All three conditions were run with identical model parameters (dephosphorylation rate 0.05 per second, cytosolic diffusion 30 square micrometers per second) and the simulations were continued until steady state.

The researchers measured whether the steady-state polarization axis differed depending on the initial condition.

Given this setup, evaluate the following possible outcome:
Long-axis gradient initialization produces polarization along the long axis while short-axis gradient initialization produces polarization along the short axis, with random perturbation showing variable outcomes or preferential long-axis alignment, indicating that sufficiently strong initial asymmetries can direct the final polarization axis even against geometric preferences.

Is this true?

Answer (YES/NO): NO